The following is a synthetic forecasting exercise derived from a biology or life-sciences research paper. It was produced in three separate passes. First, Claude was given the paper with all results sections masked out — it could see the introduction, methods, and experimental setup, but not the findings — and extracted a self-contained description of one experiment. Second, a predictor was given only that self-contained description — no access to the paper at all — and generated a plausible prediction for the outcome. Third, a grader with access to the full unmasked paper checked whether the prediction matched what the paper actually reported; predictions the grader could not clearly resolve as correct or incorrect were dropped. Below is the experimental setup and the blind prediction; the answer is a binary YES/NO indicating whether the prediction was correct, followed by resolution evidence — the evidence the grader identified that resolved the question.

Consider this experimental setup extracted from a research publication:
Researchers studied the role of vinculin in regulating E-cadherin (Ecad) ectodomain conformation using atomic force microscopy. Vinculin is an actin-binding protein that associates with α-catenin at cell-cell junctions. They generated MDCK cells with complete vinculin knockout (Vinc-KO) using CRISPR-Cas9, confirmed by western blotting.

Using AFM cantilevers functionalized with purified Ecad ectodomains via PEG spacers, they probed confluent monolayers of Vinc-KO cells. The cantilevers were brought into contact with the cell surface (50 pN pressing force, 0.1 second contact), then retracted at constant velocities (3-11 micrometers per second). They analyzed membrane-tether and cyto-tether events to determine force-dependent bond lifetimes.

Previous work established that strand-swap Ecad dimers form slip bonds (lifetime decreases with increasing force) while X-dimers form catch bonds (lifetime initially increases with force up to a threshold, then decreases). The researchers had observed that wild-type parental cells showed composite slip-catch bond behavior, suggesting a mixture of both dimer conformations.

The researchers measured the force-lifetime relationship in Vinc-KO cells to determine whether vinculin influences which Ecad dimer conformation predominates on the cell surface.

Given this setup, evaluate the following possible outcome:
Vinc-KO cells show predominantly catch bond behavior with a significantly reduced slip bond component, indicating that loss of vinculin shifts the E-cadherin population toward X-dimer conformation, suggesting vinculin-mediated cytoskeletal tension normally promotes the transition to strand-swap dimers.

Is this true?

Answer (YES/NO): YES